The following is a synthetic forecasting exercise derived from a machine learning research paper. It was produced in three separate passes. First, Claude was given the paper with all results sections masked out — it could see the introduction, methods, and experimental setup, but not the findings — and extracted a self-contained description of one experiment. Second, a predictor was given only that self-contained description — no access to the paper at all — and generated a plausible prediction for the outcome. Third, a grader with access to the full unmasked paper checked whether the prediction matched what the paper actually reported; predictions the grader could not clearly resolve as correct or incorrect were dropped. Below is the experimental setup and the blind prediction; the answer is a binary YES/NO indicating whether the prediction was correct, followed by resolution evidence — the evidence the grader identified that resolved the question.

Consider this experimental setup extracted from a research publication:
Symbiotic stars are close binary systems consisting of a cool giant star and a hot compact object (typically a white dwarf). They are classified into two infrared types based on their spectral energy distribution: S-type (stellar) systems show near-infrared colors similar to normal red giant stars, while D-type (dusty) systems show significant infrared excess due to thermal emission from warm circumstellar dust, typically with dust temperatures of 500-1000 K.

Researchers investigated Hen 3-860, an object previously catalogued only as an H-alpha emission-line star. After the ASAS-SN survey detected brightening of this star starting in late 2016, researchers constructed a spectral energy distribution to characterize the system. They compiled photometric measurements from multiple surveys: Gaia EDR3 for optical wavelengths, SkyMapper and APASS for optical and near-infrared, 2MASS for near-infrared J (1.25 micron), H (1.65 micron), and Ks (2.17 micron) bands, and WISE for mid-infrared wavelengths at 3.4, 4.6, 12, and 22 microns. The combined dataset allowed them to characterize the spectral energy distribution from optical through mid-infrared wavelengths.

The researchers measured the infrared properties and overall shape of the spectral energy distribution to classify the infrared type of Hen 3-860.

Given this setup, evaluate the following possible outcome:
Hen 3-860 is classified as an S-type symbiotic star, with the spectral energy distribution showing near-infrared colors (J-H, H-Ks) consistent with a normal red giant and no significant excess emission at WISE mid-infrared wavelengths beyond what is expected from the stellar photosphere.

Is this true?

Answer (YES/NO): YES